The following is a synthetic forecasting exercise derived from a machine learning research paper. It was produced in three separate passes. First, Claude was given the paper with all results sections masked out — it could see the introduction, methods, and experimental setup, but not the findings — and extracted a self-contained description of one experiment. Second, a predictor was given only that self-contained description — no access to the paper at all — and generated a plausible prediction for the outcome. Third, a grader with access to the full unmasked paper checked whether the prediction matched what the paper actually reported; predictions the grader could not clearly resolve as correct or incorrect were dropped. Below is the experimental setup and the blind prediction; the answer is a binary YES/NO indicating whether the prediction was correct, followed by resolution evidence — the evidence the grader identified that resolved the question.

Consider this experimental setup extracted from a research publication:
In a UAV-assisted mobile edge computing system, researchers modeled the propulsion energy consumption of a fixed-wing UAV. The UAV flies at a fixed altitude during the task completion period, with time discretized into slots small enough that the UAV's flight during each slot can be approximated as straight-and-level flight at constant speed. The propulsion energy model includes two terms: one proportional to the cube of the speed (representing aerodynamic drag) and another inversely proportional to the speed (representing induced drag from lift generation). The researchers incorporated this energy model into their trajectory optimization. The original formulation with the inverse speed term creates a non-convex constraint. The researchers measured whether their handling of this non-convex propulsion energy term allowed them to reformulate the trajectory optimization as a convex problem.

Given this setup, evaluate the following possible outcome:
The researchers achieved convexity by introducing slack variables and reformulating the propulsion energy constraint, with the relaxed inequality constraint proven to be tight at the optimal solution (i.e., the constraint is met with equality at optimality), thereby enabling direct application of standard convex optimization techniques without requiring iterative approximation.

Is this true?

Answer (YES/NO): NO